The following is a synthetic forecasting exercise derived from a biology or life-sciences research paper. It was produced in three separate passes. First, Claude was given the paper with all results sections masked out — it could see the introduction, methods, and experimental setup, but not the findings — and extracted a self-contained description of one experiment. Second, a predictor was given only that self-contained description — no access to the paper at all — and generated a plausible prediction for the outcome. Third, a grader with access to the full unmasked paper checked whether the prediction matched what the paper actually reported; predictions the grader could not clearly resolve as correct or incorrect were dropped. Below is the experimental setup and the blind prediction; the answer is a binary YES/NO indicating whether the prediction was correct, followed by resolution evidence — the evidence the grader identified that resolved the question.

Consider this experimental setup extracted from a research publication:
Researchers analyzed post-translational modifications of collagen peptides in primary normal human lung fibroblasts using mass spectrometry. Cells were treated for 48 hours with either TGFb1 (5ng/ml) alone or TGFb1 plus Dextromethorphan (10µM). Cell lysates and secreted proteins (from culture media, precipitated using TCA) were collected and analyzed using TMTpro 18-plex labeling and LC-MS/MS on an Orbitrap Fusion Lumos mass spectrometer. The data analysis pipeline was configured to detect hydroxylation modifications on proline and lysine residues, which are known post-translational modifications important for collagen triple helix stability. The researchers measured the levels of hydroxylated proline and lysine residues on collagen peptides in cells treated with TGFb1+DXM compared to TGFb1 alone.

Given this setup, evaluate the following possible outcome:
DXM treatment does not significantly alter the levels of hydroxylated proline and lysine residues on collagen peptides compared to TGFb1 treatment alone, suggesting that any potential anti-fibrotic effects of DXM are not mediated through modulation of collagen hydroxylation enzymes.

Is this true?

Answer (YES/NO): NO